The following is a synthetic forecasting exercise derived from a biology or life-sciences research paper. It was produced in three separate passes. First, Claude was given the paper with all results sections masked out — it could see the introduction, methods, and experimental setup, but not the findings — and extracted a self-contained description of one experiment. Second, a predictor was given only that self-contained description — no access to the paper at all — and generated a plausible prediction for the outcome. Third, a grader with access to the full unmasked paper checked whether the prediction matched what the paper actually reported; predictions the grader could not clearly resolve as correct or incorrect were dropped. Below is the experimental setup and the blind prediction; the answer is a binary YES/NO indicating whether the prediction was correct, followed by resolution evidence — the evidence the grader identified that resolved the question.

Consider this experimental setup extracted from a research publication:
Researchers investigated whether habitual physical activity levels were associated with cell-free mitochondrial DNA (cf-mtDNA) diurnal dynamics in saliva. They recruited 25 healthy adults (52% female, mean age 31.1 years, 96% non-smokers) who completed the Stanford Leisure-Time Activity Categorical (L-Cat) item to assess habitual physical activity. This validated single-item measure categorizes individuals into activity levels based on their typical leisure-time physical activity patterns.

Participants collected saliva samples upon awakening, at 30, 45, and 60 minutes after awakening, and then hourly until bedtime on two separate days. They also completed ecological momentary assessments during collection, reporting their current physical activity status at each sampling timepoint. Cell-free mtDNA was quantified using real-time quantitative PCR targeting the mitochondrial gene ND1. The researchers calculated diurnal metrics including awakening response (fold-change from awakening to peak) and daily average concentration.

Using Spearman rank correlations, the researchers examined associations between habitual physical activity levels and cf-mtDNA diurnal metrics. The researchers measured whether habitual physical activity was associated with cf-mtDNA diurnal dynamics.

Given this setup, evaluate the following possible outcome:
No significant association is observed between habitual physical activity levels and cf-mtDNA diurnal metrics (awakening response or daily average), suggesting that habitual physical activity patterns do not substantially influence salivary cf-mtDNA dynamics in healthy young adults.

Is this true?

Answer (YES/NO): NO